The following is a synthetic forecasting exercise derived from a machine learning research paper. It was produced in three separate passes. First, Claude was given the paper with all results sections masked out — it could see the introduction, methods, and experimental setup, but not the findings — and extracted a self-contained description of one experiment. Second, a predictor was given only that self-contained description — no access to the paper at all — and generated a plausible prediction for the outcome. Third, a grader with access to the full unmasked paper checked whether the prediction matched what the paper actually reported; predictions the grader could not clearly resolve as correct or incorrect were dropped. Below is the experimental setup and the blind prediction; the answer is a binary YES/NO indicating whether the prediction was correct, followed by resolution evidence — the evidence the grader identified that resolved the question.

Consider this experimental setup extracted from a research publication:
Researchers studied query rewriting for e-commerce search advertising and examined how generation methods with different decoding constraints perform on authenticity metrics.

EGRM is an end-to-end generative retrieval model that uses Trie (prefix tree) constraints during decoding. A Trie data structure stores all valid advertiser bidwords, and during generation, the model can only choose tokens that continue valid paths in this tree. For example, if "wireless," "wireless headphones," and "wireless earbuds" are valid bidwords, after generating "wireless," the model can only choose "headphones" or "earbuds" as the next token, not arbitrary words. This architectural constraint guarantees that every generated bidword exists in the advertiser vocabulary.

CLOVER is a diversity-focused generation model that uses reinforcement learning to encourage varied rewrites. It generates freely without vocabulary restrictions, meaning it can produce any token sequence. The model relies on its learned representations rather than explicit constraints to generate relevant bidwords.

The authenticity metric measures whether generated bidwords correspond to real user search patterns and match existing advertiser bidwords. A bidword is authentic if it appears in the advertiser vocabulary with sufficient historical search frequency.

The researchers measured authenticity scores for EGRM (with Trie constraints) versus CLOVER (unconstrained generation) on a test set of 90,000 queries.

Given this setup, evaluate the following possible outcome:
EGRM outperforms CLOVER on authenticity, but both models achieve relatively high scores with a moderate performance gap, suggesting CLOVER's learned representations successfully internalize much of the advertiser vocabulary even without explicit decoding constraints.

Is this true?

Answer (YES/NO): YES